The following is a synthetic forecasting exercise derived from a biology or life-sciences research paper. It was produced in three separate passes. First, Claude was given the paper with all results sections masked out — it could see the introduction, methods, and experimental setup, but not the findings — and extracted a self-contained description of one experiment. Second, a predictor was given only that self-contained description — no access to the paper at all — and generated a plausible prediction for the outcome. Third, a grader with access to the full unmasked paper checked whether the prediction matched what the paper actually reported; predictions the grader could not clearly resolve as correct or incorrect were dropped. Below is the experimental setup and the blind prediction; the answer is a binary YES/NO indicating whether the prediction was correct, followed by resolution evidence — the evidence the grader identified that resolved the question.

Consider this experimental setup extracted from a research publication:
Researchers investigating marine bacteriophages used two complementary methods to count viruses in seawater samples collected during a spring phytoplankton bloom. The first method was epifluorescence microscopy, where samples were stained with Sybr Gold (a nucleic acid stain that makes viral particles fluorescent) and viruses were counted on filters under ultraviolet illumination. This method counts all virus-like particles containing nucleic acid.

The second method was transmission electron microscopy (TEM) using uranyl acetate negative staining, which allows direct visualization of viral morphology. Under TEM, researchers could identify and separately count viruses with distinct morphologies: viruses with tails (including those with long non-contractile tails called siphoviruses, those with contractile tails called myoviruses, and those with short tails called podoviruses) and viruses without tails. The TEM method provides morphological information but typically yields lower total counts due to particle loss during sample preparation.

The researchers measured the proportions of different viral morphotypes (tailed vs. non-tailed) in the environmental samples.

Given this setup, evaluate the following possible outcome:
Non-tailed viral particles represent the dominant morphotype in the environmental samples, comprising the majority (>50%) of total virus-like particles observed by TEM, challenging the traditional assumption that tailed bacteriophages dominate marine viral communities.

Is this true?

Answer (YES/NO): NO